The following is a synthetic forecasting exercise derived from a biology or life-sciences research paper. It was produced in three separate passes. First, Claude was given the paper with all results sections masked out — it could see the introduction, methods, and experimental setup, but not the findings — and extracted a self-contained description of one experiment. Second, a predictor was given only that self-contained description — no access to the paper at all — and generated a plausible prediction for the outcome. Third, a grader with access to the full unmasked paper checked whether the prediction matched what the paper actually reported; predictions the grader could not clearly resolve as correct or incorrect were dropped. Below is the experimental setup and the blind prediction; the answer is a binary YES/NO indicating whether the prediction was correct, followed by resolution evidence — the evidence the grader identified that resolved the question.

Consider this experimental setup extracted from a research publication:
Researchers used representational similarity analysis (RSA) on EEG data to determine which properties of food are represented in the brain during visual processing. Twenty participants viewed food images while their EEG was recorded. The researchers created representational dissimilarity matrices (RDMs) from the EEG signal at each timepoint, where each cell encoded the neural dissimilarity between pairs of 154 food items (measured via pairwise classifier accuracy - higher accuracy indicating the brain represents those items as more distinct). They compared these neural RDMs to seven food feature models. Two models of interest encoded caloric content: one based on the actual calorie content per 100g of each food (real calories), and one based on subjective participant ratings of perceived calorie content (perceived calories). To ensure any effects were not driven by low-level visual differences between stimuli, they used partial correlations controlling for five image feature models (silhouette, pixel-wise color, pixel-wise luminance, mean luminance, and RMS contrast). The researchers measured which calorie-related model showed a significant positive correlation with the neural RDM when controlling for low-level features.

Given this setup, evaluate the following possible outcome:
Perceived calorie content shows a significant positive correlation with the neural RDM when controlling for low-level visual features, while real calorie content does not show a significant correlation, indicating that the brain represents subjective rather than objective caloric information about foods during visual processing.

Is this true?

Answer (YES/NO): YES